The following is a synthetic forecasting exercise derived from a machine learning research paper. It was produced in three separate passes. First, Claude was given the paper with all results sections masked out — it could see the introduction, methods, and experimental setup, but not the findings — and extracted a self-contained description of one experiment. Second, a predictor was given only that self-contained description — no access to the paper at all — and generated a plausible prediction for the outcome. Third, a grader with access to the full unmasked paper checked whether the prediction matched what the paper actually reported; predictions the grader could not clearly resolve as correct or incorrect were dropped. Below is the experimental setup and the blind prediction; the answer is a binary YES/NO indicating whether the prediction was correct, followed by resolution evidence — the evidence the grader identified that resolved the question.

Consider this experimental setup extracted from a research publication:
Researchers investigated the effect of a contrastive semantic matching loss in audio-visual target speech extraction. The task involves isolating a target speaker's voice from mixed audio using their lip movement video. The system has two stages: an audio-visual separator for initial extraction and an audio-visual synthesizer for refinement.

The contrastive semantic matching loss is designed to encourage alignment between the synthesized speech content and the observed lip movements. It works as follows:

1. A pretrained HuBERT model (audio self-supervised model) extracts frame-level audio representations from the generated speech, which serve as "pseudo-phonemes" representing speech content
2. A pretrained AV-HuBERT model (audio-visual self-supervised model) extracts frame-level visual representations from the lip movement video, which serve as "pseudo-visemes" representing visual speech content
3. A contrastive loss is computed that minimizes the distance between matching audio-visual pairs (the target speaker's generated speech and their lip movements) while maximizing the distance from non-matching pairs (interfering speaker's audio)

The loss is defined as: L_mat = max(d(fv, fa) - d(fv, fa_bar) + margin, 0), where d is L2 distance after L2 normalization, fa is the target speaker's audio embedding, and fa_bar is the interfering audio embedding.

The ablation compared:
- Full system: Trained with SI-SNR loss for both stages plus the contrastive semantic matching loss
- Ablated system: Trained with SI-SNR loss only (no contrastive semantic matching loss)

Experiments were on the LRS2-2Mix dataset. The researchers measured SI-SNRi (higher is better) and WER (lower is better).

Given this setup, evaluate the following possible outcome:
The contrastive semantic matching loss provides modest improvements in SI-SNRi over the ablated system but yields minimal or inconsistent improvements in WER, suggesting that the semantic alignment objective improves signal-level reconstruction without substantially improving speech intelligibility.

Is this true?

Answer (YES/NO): NO